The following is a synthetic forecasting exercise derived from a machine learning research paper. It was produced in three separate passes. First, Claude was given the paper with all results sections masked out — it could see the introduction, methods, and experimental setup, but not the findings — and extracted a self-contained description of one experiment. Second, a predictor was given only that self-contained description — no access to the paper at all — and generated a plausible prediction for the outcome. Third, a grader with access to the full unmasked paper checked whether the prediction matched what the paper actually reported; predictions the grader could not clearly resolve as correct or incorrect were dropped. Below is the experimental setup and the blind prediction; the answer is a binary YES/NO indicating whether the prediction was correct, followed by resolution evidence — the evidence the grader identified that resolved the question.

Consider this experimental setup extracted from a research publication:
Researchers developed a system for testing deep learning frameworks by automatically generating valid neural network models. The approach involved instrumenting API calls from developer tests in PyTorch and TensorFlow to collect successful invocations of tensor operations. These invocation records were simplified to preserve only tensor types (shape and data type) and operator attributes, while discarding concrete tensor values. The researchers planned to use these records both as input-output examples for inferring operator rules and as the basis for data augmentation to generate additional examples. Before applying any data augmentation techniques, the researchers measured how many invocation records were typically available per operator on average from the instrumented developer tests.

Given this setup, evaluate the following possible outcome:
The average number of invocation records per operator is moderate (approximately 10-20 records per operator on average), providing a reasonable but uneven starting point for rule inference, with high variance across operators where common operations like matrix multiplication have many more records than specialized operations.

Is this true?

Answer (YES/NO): NO